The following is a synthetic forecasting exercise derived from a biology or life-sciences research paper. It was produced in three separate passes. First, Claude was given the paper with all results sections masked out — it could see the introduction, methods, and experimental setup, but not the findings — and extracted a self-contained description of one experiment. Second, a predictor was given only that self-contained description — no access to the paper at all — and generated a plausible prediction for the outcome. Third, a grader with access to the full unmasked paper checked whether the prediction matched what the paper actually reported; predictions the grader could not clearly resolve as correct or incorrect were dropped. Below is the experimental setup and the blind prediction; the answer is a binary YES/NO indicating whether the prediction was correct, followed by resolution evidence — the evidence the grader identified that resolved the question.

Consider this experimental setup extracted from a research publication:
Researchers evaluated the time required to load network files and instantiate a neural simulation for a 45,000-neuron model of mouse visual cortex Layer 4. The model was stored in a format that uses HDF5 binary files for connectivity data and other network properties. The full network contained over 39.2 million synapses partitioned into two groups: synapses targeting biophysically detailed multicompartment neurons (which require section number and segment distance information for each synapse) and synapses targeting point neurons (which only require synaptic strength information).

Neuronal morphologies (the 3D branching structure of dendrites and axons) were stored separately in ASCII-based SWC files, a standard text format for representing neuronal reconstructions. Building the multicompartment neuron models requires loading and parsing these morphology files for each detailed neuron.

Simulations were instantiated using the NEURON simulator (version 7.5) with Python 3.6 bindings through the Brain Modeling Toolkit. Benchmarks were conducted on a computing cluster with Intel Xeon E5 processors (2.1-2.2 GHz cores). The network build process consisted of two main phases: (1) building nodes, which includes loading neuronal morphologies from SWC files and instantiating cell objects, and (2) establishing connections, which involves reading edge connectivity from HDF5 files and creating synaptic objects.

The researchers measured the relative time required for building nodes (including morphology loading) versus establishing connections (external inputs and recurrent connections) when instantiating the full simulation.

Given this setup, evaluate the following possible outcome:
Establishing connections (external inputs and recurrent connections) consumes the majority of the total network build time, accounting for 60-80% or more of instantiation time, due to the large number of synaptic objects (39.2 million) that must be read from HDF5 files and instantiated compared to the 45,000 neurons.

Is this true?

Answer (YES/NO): YES